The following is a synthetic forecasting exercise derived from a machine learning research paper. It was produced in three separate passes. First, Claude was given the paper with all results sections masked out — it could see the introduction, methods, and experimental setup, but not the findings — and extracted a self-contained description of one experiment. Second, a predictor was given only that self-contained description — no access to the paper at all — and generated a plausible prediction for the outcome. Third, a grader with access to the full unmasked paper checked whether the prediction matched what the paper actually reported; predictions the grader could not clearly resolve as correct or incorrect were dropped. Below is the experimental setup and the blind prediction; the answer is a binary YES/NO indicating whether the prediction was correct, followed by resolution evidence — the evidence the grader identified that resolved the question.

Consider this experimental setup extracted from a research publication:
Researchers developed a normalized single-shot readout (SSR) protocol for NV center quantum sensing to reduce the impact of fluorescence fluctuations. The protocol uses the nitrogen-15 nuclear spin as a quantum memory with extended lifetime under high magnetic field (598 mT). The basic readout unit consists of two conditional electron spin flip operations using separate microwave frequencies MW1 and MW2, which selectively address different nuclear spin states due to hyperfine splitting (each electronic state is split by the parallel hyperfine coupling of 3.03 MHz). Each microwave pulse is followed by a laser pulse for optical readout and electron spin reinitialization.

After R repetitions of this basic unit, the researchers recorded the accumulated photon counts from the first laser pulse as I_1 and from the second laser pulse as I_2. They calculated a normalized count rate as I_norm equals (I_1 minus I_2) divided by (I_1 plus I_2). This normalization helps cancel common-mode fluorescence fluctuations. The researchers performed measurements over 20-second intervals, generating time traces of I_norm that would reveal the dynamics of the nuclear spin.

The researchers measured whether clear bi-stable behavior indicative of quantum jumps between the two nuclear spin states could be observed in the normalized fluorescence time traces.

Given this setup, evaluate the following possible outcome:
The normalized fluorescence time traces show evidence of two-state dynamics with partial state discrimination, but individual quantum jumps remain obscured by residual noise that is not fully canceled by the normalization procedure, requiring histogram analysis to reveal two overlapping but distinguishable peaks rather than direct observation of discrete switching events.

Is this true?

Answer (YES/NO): NO